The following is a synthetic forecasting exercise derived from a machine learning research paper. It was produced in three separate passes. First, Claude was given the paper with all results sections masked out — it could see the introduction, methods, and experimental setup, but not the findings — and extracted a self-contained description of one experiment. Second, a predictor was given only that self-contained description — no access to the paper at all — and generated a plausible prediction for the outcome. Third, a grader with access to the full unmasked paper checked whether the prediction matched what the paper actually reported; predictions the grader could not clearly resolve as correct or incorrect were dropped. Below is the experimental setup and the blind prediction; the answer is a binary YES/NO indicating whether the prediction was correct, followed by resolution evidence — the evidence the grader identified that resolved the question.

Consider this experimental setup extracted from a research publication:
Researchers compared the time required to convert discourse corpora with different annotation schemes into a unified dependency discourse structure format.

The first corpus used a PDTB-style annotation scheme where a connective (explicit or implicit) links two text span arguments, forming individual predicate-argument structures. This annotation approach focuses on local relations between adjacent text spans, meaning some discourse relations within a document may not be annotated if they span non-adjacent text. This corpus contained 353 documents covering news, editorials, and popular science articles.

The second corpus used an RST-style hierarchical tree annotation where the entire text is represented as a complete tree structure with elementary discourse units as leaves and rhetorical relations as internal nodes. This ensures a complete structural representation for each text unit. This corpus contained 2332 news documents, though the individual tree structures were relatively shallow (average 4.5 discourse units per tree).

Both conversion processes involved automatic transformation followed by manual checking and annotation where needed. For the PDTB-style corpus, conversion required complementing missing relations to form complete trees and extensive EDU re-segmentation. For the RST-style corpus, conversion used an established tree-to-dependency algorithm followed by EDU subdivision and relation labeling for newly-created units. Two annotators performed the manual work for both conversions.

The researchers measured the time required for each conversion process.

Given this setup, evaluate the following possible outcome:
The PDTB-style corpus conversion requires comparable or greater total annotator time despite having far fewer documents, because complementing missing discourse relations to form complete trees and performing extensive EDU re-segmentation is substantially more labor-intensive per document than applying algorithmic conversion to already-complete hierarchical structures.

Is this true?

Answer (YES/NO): YES